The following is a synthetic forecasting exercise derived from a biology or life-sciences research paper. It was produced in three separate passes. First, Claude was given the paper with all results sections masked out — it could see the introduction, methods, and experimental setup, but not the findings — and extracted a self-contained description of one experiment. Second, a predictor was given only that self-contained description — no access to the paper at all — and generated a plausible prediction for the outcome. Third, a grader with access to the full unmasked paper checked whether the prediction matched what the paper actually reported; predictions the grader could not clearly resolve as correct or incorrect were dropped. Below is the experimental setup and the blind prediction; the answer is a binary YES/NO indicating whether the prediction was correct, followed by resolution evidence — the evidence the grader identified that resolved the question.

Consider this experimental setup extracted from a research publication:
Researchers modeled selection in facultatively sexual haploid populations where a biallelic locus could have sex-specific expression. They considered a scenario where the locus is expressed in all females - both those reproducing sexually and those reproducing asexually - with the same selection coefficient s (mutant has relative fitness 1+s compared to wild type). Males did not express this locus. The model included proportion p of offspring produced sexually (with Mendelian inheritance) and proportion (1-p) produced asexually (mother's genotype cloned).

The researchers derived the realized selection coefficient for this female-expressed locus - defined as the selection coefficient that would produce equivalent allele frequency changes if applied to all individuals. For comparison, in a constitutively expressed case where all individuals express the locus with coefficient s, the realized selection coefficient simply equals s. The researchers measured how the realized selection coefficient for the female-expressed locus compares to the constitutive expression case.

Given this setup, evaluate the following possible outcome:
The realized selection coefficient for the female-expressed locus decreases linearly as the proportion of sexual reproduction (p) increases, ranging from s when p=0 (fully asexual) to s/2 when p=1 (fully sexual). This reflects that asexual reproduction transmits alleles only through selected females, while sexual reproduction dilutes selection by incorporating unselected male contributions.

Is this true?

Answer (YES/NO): NO